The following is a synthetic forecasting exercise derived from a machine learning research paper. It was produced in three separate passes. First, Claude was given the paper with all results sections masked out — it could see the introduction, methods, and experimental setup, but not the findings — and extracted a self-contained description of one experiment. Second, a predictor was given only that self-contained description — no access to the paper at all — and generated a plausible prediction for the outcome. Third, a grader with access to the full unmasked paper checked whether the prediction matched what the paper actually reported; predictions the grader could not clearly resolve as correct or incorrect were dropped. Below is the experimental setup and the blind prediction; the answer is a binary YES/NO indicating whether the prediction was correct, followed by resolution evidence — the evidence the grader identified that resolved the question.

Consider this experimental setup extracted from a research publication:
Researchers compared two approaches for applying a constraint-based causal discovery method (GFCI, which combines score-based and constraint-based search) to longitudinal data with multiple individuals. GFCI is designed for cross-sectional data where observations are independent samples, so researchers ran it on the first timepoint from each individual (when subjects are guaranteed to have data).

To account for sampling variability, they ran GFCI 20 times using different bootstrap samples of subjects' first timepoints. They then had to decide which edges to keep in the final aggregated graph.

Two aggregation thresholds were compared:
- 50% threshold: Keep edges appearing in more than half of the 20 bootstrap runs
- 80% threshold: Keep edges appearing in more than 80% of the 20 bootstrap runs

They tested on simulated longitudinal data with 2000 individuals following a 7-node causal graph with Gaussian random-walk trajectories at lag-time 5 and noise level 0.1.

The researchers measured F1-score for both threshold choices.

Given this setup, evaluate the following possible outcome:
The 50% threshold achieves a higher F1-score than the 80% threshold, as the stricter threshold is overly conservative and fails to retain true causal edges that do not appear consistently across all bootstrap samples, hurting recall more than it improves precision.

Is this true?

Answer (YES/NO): YES